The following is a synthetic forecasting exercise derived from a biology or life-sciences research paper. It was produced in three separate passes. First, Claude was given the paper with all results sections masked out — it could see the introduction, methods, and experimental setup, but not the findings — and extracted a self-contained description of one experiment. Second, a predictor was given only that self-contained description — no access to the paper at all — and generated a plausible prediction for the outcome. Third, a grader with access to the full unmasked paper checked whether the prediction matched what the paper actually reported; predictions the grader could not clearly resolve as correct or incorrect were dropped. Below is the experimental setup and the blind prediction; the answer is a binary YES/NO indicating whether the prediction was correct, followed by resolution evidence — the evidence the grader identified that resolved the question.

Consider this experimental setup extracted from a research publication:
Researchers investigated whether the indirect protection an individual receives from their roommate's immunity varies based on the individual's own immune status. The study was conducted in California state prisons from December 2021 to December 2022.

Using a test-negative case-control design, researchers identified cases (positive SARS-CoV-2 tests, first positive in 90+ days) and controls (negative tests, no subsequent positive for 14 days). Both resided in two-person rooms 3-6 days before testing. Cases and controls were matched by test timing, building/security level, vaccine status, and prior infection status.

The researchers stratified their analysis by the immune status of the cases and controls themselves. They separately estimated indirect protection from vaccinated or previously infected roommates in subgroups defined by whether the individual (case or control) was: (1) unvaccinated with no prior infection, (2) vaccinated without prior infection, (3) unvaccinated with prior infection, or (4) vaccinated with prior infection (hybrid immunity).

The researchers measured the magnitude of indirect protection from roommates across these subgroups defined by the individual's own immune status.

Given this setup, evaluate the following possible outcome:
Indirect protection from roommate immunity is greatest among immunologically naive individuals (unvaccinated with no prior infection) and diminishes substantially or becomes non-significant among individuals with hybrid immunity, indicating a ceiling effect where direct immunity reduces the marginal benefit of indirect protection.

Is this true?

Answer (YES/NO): NO